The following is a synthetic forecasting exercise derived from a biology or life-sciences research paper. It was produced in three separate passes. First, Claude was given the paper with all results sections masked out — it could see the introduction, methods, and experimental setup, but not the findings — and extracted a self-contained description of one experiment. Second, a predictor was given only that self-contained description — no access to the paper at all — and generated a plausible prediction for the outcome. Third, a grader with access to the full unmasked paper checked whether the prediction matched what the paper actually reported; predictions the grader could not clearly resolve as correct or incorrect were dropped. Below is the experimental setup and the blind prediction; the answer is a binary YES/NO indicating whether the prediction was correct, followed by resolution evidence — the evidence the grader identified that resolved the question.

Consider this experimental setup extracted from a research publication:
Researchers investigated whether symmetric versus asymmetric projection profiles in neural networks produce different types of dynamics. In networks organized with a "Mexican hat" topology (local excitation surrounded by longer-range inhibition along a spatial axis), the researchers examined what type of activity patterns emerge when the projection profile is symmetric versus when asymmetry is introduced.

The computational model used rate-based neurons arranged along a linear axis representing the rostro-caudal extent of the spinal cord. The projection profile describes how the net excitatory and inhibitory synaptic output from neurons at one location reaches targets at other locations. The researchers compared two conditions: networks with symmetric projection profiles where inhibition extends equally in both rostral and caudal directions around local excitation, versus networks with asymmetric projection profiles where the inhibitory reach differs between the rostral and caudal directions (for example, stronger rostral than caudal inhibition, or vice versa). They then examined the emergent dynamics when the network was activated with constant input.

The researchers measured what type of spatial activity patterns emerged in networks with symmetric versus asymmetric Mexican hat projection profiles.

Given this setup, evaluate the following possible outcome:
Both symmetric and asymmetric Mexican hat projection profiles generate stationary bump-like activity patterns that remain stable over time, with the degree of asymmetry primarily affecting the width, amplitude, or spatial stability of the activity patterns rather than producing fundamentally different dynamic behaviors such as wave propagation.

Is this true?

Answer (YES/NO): NO